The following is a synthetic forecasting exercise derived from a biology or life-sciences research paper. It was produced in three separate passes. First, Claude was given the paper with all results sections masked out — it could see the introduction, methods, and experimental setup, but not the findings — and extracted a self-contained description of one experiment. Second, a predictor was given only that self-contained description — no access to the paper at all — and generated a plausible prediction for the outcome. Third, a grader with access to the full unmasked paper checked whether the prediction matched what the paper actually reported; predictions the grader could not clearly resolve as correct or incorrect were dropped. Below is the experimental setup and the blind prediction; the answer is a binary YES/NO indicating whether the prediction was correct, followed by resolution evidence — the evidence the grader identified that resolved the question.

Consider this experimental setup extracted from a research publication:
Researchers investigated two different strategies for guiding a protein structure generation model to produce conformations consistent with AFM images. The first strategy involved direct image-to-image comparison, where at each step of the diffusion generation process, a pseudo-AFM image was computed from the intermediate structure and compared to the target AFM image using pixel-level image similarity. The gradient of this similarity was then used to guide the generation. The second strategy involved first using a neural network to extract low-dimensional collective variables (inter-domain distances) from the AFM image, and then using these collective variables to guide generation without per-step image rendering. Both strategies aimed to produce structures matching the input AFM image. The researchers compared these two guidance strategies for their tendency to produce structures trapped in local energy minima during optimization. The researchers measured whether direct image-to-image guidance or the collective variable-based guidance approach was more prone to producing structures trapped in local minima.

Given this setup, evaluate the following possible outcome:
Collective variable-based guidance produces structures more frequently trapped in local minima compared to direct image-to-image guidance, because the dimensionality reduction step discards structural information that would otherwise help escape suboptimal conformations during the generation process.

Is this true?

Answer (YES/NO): NO